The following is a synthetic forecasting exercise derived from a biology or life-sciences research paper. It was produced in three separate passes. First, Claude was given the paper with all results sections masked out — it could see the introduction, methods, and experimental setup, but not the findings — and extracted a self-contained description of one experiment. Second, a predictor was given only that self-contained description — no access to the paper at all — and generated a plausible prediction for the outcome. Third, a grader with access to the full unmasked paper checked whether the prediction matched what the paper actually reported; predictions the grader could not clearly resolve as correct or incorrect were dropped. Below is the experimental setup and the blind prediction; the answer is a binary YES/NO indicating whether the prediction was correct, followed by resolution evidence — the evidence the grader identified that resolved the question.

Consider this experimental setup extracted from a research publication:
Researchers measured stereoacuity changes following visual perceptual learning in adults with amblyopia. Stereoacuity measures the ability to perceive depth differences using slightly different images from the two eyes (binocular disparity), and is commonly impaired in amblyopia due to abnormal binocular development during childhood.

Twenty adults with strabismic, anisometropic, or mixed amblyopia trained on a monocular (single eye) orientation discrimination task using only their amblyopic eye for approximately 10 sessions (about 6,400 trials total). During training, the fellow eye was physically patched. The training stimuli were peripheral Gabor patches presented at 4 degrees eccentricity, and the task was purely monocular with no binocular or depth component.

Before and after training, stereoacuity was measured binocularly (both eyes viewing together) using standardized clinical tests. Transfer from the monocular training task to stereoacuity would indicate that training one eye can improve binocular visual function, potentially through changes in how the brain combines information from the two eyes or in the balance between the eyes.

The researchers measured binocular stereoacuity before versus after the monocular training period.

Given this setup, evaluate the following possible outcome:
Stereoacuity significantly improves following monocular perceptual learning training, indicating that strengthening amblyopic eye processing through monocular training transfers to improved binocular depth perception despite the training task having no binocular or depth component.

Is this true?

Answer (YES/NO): YES